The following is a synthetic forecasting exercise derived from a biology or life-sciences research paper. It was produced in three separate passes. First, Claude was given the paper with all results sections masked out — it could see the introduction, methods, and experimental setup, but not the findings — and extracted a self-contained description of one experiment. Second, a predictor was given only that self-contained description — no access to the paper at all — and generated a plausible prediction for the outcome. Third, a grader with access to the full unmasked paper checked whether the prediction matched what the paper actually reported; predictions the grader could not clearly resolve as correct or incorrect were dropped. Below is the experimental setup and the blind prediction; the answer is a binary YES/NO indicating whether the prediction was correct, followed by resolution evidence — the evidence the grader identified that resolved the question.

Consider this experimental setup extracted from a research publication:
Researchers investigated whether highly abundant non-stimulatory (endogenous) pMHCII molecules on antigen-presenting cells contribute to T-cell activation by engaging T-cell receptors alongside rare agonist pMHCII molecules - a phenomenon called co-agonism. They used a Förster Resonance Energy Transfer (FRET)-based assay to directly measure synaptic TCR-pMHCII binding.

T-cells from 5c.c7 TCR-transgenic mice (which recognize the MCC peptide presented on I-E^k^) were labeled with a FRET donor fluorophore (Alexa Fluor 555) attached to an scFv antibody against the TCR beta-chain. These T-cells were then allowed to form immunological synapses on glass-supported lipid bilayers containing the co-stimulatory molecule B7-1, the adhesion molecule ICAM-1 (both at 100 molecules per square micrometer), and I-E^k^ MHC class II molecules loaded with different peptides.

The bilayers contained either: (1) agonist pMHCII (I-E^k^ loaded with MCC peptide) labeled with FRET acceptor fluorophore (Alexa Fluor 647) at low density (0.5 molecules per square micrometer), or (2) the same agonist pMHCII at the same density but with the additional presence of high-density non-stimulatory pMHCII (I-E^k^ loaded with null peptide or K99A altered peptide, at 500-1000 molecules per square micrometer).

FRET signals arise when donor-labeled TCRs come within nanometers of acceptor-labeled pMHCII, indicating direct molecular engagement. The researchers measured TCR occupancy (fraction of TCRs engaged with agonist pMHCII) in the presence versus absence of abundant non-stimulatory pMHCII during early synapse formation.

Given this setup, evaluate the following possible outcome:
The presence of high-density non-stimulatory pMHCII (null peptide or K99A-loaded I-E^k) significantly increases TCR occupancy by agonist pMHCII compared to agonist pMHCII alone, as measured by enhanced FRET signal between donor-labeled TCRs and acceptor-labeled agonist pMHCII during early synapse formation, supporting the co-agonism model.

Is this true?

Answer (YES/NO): NO